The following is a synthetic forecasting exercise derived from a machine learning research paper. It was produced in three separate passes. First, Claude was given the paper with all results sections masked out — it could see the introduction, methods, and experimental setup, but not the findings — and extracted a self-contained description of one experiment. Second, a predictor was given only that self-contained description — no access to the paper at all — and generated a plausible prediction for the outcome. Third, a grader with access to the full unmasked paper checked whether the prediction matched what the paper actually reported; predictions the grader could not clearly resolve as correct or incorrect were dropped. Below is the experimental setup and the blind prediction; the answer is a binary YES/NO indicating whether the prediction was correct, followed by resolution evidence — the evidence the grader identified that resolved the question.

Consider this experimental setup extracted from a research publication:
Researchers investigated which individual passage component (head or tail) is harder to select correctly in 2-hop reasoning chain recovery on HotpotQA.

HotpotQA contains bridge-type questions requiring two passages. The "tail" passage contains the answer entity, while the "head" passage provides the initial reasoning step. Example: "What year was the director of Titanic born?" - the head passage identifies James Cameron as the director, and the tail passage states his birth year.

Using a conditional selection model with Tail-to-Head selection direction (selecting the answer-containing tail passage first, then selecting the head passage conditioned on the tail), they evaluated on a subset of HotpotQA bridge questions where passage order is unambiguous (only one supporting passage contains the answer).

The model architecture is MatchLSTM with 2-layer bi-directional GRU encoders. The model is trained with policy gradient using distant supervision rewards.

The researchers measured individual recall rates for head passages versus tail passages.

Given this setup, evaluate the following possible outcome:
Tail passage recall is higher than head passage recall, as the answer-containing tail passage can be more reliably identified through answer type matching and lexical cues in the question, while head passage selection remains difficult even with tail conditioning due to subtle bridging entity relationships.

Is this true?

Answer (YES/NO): YES